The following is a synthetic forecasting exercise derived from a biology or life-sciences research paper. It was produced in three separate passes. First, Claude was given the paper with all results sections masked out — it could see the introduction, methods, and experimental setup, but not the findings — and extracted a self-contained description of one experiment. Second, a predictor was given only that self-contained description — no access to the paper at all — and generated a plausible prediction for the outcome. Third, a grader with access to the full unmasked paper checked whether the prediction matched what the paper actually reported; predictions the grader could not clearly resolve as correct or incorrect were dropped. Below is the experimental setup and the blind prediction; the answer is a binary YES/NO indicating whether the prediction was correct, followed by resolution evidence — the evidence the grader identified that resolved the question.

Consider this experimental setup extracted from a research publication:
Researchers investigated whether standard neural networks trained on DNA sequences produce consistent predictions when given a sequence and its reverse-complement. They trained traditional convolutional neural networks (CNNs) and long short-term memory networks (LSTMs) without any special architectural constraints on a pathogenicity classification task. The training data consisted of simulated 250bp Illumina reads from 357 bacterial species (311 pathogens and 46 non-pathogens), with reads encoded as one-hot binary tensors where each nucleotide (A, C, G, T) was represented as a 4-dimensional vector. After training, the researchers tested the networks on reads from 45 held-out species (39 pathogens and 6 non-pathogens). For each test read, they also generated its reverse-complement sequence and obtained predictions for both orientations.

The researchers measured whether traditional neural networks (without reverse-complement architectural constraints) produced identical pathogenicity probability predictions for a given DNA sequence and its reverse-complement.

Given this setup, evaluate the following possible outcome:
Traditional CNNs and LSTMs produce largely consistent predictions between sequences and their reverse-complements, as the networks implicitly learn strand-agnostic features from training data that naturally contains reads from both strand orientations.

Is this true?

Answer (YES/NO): NO